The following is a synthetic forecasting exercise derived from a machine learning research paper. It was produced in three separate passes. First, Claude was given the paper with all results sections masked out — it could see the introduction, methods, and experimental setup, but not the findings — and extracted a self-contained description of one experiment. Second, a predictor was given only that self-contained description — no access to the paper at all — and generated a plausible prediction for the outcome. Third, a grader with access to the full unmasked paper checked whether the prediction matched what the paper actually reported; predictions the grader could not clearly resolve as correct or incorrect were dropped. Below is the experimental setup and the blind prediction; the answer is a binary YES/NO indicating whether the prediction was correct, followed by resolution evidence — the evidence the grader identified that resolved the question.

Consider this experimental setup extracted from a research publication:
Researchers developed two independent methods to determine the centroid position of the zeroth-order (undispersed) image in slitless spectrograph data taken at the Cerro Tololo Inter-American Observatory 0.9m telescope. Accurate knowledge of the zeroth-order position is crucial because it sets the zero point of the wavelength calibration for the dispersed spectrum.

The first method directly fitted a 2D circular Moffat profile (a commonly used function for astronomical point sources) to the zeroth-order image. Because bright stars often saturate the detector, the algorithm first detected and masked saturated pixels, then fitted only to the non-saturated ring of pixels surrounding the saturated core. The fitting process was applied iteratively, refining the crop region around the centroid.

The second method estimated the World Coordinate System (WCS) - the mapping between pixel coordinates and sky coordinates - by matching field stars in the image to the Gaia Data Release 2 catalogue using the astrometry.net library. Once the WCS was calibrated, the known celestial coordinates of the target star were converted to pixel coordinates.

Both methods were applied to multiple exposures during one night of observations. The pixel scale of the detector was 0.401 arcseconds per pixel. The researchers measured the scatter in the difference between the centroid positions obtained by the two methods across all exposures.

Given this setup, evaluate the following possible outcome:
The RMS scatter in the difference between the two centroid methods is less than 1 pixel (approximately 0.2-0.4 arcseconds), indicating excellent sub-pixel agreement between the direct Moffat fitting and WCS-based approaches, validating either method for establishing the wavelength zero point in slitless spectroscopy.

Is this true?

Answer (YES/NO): YES